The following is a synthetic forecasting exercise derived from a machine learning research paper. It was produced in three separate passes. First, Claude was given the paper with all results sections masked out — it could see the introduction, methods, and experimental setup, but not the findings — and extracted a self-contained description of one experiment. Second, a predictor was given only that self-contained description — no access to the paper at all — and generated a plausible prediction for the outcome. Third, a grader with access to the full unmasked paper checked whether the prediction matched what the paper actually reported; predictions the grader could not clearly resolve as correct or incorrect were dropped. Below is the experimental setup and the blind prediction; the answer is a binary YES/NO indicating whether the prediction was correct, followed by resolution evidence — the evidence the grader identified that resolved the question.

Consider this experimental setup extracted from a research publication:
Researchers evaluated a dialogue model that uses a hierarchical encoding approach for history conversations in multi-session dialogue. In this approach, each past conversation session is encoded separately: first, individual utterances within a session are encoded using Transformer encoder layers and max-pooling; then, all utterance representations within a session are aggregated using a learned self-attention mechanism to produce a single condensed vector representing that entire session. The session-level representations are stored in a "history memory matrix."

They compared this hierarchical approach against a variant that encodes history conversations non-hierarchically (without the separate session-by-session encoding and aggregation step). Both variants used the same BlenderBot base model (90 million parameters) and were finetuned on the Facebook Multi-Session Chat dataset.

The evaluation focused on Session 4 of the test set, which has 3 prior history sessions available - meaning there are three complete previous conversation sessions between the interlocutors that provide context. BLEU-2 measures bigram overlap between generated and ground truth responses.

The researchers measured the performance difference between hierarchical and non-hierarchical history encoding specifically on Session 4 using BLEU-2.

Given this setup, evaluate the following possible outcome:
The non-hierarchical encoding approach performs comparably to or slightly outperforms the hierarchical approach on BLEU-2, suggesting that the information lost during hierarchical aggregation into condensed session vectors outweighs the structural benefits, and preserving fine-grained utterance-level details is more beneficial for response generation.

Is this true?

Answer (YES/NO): NO